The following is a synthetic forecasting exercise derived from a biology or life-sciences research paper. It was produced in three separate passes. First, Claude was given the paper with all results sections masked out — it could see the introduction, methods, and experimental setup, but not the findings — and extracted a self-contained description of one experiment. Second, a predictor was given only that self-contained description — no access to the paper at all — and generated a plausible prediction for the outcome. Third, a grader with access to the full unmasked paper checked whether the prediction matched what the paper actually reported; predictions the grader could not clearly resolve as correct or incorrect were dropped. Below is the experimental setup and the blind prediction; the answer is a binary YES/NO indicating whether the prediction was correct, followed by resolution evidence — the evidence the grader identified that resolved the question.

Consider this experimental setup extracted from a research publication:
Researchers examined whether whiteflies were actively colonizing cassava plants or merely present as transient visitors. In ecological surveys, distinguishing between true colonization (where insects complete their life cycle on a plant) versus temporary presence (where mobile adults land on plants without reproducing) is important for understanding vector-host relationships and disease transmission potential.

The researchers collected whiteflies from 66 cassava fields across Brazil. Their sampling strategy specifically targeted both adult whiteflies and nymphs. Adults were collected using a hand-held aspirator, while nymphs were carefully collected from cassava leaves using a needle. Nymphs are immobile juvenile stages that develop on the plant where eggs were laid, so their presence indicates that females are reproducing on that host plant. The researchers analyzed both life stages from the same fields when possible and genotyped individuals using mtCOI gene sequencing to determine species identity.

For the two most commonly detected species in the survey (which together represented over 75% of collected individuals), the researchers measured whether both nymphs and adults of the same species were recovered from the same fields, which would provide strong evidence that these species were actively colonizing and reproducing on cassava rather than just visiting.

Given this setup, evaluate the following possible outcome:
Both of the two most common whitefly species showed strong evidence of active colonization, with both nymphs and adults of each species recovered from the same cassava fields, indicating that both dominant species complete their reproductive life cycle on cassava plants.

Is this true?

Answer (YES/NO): YES